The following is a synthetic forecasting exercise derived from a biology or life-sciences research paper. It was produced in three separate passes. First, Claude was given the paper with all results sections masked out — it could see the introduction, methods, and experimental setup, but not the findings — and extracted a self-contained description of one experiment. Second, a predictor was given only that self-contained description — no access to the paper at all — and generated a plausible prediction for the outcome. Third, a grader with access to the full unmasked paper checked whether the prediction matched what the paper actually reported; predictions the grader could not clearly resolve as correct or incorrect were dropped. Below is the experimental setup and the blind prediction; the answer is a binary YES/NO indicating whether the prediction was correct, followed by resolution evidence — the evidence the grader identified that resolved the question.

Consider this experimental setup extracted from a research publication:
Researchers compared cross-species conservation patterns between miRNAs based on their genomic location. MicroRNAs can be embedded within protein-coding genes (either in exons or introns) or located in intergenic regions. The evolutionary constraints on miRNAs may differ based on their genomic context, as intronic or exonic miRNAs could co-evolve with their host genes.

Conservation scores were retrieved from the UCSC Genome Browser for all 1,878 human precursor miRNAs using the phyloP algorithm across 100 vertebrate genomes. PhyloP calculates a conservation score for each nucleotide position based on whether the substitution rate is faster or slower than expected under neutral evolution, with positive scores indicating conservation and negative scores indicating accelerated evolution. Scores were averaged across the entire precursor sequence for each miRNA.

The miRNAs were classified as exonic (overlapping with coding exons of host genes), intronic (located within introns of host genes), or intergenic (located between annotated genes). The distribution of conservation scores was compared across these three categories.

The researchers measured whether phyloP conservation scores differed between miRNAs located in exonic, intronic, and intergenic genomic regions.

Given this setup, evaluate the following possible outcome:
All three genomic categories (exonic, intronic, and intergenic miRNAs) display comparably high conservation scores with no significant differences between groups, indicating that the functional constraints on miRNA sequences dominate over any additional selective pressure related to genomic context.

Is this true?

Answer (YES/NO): NO